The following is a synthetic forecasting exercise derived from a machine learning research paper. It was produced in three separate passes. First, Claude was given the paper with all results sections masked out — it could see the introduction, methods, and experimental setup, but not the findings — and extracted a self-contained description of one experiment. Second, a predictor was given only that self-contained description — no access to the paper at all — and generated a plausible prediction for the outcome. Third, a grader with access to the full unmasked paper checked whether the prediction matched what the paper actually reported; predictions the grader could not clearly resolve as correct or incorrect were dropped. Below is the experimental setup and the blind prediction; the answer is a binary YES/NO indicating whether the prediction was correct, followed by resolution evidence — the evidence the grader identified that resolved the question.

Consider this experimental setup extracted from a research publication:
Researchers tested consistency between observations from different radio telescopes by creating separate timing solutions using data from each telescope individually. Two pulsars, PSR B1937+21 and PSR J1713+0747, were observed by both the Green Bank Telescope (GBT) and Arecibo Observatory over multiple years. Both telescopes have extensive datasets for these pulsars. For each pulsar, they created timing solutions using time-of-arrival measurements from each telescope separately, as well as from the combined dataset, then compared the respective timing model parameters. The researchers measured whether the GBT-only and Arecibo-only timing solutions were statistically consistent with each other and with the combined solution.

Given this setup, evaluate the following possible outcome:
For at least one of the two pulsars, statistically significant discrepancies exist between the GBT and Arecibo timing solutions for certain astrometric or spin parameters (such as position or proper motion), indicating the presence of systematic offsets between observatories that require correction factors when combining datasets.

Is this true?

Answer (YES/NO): NO